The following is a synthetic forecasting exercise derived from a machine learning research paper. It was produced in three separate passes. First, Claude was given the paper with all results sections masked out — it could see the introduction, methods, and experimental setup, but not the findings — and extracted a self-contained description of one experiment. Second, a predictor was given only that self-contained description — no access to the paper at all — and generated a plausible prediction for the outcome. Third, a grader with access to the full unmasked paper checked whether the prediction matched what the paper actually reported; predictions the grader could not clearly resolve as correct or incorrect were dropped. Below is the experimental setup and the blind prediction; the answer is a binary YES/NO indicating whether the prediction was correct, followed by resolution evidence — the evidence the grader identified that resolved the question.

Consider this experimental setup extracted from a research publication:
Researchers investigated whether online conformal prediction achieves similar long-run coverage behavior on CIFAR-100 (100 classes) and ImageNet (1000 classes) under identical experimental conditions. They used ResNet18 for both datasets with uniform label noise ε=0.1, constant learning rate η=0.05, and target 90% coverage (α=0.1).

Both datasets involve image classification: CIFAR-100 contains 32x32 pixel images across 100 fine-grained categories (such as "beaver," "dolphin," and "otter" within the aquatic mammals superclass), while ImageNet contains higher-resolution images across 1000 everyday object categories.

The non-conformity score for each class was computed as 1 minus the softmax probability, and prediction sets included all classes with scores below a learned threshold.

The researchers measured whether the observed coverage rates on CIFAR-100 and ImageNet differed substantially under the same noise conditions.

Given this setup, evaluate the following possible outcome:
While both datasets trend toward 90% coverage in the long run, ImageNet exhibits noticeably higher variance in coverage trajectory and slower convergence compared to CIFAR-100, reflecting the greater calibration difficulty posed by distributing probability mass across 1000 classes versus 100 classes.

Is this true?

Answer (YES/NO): NO